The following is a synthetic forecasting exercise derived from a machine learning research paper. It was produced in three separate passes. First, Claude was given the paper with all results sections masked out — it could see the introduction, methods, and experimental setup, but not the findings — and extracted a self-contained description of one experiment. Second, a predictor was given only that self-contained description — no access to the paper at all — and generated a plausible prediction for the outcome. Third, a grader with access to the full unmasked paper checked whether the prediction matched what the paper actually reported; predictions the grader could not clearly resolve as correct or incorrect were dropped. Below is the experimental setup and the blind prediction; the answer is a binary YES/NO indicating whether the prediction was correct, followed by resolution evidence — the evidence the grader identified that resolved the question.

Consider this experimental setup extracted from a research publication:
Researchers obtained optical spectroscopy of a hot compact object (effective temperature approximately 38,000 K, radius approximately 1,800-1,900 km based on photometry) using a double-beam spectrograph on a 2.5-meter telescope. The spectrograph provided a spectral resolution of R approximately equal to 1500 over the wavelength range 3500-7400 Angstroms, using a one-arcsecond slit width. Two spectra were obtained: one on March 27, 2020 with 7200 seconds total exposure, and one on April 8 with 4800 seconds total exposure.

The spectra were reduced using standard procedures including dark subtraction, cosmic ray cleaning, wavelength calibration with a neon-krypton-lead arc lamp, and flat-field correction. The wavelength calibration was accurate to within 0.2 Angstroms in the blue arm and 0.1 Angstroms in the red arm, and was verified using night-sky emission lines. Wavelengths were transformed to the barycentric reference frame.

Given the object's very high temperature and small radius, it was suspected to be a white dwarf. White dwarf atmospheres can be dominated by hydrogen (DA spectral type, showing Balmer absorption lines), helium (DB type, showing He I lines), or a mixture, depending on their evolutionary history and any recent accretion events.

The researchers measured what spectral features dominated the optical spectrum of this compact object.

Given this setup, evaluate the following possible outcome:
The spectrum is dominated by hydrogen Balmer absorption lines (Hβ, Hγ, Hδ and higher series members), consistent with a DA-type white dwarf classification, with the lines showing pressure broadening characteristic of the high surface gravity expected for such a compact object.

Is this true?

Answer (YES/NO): NO